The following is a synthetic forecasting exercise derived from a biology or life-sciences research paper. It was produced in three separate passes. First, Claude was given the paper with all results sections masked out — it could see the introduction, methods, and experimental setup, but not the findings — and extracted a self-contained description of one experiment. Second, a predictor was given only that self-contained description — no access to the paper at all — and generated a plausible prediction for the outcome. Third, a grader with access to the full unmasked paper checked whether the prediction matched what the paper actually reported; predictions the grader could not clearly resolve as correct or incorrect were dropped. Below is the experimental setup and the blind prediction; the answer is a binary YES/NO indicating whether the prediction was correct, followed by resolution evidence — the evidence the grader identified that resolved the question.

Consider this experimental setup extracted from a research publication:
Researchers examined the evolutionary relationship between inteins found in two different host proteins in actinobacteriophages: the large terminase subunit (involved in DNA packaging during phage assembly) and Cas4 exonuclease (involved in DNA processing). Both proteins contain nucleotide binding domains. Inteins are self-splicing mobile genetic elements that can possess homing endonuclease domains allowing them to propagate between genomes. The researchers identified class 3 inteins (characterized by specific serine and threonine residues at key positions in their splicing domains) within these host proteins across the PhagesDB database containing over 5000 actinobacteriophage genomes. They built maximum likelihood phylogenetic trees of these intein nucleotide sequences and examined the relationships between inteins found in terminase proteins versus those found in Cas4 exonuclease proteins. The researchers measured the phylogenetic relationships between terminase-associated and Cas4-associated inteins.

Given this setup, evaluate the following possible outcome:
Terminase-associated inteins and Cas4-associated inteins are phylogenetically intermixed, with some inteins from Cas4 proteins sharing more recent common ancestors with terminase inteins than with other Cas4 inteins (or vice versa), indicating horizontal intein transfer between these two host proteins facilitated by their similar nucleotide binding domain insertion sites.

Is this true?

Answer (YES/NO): YES